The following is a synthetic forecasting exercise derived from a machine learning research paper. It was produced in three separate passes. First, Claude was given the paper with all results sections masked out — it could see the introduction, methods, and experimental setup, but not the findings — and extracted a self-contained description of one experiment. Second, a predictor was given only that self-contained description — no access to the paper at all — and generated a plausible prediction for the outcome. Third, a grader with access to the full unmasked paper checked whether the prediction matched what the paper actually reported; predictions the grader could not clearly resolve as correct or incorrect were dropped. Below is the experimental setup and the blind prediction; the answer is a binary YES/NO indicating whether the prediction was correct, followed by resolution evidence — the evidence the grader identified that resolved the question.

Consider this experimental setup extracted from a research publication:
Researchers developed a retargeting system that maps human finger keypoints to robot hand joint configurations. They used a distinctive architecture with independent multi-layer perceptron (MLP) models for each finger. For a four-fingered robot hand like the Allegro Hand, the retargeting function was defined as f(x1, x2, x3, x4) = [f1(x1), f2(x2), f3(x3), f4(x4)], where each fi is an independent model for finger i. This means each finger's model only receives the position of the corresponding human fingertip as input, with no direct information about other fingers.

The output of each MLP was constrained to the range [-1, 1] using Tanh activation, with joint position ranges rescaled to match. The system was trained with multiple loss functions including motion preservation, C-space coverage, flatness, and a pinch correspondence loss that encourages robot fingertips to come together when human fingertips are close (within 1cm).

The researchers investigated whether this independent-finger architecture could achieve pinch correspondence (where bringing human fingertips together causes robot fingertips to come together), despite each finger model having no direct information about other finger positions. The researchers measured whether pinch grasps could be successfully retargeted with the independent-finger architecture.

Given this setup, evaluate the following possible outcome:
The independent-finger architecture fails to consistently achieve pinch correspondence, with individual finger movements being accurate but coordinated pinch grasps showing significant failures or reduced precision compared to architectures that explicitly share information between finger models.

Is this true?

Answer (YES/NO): NO